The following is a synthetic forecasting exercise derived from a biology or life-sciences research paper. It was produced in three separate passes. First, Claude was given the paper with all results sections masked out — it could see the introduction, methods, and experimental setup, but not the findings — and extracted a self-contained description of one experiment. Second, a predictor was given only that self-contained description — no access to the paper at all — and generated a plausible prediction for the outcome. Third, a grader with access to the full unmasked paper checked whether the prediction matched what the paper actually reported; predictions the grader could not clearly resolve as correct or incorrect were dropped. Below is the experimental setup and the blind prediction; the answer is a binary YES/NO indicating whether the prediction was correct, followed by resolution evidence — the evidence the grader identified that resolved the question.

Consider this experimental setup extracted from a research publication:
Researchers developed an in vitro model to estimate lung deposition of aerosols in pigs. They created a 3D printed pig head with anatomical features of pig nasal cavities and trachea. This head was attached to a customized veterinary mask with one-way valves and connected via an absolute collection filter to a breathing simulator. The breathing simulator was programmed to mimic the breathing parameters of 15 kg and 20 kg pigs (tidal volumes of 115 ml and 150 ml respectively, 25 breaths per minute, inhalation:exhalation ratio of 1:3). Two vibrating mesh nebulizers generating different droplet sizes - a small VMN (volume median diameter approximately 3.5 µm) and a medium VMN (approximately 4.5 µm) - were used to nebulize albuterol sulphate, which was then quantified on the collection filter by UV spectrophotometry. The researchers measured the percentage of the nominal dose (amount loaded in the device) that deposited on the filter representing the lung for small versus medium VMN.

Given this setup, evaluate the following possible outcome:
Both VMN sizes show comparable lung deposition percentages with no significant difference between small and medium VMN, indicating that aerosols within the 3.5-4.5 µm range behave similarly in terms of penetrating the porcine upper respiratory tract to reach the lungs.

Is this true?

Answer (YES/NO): NO